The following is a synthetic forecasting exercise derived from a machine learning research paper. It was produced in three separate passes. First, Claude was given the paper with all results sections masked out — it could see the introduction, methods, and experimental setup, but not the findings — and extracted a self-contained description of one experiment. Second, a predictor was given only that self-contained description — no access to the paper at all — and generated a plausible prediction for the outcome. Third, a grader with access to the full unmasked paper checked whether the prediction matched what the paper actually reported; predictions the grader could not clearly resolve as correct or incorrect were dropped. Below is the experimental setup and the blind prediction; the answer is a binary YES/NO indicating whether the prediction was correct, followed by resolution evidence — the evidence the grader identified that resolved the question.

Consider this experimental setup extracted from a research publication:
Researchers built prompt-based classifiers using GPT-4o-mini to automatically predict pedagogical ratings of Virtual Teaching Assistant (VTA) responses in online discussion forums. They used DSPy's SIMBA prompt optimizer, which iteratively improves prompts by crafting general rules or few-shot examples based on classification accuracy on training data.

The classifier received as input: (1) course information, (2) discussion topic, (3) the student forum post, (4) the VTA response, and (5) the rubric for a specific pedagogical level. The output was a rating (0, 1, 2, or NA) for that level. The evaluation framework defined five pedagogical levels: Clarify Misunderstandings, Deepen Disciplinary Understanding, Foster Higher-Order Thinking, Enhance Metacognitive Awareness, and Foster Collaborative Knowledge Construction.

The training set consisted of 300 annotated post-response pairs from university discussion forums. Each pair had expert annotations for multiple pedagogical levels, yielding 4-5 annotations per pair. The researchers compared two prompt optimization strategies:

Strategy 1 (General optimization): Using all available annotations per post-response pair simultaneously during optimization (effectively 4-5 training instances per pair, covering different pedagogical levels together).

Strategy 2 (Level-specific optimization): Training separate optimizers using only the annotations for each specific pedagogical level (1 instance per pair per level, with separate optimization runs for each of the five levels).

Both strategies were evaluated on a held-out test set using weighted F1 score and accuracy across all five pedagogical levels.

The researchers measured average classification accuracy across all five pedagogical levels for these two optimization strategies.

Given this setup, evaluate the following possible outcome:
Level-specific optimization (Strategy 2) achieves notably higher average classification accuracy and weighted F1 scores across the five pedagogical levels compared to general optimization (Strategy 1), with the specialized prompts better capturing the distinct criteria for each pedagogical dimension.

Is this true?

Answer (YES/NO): YES